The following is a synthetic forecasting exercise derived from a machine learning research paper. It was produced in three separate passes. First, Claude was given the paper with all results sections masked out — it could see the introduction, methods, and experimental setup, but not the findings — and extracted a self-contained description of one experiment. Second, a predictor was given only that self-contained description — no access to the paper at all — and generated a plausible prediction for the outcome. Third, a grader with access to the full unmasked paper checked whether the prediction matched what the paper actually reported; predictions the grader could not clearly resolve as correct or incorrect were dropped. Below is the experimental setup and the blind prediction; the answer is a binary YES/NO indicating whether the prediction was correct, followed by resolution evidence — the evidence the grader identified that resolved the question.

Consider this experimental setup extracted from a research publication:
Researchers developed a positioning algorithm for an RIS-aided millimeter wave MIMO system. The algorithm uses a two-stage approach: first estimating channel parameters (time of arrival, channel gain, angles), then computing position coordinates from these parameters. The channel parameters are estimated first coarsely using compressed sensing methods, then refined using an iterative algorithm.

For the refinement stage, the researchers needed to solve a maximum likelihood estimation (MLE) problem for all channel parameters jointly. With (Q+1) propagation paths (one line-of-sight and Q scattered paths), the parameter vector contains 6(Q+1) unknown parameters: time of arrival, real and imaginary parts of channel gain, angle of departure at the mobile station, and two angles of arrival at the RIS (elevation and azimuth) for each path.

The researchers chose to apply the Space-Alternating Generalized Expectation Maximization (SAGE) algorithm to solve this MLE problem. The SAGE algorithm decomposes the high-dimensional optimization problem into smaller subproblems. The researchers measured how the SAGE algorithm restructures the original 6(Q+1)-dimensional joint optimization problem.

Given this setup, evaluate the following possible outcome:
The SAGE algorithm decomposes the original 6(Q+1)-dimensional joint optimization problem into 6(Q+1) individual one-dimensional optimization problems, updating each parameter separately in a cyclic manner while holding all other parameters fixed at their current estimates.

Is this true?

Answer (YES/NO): NO